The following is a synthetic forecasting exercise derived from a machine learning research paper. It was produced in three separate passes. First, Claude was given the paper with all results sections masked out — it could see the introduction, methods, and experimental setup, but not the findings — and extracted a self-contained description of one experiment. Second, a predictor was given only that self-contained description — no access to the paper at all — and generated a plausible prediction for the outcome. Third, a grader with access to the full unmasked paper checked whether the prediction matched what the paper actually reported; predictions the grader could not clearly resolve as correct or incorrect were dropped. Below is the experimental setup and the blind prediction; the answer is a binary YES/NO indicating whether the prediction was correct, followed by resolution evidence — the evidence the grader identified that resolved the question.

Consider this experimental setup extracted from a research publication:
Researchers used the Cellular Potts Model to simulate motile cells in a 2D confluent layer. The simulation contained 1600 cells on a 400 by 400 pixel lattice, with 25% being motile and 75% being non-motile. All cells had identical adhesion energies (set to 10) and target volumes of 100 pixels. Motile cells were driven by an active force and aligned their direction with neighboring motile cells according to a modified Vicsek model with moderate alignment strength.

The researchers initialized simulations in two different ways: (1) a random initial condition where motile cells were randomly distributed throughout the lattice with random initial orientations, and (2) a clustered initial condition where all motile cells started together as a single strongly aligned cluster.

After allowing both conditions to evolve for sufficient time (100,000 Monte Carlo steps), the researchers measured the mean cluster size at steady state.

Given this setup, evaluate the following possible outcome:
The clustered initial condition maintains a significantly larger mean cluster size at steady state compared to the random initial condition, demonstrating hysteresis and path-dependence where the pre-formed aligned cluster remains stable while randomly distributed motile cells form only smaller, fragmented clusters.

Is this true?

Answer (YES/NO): NO